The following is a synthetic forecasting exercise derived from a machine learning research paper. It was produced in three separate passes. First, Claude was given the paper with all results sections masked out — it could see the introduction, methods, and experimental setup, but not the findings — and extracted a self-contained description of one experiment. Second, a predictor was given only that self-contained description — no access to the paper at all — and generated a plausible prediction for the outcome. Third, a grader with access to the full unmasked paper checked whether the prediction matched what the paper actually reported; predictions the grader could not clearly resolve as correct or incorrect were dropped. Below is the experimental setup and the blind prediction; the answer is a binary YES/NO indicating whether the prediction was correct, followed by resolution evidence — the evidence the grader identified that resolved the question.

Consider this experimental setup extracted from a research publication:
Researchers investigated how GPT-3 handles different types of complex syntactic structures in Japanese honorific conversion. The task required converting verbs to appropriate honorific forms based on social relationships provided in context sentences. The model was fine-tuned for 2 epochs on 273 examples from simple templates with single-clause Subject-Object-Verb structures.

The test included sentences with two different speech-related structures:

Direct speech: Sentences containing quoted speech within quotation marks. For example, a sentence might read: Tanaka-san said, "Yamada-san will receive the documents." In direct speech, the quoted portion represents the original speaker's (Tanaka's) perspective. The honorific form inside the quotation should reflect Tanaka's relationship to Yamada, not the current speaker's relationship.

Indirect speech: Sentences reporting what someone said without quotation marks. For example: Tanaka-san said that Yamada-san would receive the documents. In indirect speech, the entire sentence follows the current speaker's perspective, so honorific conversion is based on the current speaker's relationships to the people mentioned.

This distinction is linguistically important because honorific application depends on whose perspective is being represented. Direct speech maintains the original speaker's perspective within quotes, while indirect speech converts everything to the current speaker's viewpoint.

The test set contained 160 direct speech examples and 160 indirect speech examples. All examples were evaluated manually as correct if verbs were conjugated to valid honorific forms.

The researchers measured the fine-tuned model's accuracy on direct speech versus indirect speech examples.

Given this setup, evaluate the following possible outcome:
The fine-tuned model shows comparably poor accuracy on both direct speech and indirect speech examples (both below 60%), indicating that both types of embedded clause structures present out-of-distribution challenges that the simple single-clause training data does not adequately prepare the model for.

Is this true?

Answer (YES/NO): NO